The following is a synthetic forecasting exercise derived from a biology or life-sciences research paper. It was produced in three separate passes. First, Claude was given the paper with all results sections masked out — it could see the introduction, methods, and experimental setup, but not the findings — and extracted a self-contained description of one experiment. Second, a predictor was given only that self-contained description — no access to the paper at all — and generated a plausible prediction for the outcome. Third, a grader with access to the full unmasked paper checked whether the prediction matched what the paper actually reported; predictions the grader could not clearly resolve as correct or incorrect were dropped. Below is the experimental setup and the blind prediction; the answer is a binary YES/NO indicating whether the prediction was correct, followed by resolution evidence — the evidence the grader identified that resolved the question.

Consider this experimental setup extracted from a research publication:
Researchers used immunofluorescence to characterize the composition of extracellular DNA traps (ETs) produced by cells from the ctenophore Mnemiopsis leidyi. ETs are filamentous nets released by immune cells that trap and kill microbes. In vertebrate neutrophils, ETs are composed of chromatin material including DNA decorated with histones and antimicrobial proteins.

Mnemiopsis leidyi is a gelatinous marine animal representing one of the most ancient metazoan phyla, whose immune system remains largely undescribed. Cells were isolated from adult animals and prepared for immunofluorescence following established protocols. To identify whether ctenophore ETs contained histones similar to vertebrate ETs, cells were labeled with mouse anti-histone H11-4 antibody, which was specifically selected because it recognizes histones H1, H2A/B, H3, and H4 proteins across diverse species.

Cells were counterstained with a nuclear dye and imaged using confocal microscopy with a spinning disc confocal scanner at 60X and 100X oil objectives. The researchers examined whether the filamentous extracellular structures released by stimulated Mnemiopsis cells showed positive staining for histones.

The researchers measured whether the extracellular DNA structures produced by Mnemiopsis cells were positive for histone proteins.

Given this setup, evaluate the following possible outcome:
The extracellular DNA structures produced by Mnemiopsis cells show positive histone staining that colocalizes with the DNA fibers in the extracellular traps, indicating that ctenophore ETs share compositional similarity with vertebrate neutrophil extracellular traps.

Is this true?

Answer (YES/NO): YES